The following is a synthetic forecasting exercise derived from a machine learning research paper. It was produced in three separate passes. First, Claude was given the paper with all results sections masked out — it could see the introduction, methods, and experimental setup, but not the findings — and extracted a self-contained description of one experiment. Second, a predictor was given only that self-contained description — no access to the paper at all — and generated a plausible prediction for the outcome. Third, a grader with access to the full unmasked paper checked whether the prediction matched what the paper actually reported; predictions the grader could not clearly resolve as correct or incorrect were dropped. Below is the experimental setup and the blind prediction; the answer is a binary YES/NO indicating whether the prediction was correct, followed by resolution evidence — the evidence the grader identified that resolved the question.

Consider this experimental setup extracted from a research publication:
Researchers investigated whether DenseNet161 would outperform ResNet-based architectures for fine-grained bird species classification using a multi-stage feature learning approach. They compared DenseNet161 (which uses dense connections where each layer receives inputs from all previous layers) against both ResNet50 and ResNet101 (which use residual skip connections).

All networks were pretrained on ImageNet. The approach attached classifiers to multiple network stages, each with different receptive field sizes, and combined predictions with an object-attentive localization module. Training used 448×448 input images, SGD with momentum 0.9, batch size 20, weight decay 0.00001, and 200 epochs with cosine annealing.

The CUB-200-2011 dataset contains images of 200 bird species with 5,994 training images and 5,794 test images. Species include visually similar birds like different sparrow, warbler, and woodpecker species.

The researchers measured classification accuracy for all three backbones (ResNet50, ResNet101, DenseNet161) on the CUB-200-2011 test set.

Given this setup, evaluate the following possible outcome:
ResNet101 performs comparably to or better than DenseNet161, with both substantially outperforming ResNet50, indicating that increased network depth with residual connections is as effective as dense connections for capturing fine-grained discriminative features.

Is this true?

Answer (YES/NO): NO